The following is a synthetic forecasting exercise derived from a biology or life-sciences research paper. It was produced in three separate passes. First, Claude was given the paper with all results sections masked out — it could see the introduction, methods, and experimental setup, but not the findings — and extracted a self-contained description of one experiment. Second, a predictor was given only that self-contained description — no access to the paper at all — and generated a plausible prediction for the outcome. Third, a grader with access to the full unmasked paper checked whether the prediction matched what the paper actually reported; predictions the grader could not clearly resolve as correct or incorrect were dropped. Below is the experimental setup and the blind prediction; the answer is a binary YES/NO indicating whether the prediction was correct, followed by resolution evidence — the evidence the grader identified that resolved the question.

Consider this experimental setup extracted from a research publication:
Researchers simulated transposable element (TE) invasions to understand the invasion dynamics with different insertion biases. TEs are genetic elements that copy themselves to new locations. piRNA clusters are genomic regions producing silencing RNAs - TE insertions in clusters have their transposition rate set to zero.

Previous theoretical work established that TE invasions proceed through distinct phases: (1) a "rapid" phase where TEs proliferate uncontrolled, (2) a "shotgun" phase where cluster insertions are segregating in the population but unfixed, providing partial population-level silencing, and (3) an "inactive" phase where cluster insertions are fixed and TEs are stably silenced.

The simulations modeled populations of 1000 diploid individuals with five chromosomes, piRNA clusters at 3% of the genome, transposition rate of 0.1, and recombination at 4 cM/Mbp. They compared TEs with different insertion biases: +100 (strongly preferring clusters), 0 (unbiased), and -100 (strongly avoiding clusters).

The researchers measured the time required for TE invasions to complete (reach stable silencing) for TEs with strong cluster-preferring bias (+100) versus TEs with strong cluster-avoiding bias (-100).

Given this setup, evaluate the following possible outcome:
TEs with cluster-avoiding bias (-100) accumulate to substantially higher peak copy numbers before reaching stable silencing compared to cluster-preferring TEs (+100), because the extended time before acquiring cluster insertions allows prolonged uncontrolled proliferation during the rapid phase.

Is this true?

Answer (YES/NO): NO